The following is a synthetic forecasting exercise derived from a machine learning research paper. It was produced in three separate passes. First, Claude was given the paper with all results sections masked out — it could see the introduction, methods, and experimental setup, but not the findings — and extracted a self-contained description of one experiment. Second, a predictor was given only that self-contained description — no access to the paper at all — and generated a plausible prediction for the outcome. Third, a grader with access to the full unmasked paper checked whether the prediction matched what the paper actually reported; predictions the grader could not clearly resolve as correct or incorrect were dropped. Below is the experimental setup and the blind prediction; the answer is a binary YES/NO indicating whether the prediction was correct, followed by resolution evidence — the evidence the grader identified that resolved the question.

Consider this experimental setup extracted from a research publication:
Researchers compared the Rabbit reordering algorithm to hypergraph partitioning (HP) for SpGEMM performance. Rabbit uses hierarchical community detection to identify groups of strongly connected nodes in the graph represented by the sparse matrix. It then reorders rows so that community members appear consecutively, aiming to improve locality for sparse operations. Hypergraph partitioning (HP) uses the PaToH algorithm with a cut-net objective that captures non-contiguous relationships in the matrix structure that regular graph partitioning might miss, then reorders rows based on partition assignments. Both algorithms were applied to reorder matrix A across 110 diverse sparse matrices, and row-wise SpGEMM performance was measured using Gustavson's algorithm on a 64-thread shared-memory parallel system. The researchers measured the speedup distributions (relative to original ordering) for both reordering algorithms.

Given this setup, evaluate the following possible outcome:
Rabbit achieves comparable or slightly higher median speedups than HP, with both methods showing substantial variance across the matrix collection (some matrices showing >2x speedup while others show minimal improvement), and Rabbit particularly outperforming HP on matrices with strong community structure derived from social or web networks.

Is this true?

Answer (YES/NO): NO